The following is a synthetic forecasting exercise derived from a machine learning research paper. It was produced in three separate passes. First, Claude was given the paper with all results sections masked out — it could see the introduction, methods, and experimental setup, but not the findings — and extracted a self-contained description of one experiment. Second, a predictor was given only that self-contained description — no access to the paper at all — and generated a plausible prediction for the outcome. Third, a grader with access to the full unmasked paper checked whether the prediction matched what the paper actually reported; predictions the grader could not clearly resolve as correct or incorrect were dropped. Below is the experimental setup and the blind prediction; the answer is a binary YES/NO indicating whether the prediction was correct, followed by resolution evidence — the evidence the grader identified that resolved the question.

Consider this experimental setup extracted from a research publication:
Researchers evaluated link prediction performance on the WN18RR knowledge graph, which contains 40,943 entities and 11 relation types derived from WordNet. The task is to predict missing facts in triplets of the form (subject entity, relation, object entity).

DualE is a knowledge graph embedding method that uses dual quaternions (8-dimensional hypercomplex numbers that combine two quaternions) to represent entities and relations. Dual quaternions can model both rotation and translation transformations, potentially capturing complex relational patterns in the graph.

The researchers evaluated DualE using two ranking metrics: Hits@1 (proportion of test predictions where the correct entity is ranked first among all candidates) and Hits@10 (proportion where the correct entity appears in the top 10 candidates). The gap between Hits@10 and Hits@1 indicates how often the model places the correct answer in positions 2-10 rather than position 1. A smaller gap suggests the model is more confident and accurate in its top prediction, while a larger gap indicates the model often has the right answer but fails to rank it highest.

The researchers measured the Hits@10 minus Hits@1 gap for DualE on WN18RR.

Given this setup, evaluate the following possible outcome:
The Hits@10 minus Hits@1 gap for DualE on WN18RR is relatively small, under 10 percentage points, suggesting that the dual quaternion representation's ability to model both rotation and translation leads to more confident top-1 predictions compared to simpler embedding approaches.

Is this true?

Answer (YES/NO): NO